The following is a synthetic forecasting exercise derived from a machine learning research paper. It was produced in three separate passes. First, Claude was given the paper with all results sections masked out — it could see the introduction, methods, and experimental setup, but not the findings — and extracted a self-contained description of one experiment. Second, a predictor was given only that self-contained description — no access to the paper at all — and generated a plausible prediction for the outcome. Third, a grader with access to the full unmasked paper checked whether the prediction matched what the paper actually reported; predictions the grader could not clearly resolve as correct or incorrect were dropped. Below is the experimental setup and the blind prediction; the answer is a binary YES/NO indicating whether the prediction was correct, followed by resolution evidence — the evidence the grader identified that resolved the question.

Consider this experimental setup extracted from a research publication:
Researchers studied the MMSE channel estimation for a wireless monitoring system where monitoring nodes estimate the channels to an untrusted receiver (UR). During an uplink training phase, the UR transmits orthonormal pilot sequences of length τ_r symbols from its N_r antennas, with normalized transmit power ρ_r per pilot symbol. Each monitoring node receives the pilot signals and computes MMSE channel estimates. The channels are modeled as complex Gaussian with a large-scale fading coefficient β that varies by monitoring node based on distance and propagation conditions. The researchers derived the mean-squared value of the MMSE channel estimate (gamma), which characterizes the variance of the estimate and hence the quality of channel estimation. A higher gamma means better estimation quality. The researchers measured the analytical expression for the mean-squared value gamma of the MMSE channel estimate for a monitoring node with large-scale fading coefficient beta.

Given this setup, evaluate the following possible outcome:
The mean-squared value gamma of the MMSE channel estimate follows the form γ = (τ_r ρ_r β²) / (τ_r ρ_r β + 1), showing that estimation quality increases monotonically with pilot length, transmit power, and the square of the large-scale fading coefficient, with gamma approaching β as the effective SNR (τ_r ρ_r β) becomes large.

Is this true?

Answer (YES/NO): YES